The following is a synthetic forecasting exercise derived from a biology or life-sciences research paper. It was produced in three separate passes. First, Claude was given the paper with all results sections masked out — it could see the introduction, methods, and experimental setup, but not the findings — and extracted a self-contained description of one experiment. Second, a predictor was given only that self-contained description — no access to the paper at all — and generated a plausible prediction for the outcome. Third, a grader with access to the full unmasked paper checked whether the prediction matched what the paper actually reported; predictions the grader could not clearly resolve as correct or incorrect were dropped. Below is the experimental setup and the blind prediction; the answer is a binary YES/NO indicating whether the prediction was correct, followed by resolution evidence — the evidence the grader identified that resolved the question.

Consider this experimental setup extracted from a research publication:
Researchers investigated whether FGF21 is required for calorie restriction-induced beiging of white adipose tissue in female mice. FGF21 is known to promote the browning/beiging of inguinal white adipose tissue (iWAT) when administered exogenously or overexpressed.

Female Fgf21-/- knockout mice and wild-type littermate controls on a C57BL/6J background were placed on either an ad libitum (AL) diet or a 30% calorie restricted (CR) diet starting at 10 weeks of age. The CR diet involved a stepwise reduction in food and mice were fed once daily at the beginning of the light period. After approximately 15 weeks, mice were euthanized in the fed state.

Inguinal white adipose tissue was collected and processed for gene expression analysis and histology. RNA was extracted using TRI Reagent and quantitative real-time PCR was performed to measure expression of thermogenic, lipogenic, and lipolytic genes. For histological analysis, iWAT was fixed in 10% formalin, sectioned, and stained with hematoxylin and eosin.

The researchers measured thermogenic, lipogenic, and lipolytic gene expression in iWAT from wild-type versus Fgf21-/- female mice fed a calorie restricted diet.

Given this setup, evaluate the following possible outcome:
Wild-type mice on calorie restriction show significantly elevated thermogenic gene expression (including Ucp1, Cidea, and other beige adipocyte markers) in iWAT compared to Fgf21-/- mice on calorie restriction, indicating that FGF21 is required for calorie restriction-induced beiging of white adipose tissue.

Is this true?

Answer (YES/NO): NO